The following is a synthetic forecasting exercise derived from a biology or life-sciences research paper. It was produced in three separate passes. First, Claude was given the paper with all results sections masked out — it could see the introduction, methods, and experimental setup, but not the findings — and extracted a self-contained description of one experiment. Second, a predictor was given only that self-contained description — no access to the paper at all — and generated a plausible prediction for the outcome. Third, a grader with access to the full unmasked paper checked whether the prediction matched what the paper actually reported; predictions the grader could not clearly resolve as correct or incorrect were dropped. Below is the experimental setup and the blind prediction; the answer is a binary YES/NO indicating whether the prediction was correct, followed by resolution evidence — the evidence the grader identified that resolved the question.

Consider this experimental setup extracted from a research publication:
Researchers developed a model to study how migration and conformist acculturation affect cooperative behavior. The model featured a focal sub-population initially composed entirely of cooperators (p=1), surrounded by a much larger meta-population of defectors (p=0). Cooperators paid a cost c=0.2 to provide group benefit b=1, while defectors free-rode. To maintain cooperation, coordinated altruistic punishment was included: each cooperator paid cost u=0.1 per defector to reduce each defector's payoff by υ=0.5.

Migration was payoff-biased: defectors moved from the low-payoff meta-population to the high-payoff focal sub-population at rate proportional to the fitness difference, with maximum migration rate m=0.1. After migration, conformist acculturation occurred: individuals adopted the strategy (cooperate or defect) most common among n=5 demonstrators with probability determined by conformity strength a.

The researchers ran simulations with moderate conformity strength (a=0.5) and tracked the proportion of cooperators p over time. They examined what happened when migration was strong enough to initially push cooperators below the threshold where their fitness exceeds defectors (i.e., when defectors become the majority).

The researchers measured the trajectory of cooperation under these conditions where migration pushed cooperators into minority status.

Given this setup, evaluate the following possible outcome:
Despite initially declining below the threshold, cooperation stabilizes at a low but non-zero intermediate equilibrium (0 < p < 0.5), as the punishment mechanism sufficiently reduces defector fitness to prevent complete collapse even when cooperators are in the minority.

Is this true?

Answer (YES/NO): NO